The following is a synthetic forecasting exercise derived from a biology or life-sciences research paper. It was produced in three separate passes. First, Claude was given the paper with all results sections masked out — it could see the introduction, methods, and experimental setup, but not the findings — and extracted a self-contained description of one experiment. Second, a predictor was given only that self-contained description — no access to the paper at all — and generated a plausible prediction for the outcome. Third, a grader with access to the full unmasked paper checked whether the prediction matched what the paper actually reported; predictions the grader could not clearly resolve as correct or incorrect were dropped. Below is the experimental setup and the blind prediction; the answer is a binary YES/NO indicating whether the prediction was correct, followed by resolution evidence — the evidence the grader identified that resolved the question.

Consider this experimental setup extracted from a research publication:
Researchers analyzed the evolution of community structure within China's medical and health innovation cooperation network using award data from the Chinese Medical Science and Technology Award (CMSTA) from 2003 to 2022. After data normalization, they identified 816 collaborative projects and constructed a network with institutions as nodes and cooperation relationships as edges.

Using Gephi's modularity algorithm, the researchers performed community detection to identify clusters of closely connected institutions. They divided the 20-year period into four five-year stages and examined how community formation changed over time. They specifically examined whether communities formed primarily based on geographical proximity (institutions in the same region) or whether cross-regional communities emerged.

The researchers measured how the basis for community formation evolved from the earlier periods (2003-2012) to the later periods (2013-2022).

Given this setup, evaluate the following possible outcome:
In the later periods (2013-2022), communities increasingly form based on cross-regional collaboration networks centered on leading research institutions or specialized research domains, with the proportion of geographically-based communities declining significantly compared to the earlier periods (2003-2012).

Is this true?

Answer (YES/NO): YES